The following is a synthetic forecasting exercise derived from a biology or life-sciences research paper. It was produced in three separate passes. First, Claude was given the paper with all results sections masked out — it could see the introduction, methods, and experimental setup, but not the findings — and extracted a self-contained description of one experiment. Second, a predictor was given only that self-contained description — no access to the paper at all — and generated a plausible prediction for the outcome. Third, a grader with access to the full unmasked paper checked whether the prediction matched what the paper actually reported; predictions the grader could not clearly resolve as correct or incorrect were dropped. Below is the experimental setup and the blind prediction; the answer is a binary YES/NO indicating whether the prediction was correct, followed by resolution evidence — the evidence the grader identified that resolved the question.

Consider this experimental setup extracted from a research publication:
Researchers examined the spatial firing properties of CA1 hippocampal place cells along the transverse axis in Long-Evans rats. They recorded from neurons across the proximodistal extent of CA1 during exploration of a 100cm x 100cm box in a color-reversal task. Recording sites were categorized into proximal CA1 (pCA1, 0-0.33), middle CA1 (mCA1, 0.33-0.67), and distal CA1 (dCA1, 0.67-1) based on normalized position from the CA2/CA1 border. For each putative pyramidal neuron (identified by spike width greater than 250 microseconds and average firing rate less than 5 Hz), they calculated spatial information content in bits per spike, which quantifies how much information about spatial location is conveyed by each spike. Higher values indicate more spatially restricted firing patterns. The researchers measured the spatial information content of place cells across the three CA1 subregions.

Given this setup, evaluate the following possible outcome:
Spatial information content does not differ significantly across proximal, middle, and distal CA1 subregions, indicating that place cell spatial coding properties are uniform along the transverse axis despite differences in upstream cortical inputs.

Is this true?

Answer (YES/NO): NO